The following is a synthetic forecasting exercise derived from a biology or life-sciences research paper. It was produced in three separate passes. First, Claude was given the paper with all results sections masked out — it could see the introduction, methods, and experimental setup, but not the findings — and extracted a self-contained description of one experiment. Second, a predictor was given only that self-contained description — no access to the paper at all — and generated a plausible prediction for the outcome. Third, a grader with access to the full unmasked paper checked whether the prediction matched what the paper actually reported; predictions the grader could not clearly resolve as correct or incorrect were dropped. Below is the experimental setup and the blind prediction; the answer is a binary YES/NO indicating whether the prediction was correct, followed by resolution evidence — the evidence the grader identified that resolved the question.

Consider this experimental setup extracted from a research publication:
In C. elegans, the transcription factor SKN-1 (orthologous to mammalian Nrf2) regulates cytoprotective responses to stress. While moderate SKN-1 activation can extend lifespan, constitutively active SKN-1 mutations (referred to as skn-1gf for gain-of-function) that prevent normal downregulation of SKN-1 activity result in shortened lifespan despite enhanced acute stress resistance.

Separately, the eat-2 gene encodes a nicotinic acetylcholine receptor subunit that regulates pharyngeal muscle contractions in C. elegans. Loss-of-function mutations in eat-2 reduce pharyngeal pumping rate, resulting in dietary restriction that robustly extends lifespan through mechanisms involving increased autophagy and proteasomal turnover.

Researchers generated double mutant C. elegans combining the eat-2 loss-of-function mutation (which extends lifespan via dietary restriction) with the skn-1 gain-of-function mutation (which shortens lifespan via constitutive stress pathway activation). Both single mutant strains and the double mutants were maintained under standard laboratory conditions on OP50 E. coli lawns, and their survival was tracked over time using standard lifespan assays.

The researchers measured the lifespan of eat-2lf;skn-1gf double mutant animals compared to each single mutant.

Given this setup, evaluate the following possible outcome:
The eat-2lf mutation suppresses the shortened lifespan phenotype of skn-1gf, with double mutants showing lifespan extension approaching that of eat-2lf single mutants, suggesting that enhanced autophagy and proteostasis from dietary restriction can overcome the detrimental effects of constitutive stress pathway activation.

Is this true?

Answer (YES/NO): NO